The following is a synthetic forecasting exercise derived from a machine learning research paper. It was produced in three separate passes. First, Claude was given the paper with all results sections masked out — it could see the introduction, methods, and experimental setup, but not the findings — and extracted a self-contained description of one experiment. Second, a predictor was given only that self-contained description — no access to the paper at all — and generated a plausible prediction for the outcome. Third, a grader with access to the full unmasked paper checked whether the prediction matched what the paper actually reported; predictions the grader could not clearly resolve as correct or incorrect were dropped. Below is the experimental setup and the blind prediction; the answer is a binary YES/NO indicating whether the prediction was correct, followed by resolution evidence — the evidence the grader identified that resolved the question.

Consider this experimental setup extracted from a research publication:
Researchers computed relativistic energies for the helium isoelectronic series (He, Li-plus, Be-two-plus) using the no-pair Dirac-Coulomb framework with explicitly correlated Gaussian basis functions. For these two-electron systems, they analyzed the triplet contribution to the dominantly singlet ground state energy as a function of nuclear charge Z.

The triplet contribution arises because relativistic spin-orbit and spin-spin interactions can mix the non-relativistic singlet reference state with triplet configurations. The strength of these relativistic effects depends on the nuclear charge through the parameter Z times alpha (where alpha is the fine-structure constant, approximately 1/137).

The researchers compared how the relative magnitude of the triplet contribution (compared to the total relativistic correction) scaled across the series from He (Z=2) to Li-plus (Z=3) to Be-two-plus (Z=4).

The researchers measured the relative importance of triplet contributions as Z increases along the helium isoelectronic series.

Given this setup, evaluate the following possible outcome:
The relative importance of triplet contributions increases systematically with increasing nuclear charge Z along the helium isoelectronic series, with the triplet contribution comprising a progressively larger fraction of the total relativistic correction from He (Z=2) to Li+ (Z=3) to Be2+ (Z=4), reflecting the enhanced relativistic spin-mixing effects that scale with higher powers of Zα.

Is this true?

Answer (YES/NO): YES